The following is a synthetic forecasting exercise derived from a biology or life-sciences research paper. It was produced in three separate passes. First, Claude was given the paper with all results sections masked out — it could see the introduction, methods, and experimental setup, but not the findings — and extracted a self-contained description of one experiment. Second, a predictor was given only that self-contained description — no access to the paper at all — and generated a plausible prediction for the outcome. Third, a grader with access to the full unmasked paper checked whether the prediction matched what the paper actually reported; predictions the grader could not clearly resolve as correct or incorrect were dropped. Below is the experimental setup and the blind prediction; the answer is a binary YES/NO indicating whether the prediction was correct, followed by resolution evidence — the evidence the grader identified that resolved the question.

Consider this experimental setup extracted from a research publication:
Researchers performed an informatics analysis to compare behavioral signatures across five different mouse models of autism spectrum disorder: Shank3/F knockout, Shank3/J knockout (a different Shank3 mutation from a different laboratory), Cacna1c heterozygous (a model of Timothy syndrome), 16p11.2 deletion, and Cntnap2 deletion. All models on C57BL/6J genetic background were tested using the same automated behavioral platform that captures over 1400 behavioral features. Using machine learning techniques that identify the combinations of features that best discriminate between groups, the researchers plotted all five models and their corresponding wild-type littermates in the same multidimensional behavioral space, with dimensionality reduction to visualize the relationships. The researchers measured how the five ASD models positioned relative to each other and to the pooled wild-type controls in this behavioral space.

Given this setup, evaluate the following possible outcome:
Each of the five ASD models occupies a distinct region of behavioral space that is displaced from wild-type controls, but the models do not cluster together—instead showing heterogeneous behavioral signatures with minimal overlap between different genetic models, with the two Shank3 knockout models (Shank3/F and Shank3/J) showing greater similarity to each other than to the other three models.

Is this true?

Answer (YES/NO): NO